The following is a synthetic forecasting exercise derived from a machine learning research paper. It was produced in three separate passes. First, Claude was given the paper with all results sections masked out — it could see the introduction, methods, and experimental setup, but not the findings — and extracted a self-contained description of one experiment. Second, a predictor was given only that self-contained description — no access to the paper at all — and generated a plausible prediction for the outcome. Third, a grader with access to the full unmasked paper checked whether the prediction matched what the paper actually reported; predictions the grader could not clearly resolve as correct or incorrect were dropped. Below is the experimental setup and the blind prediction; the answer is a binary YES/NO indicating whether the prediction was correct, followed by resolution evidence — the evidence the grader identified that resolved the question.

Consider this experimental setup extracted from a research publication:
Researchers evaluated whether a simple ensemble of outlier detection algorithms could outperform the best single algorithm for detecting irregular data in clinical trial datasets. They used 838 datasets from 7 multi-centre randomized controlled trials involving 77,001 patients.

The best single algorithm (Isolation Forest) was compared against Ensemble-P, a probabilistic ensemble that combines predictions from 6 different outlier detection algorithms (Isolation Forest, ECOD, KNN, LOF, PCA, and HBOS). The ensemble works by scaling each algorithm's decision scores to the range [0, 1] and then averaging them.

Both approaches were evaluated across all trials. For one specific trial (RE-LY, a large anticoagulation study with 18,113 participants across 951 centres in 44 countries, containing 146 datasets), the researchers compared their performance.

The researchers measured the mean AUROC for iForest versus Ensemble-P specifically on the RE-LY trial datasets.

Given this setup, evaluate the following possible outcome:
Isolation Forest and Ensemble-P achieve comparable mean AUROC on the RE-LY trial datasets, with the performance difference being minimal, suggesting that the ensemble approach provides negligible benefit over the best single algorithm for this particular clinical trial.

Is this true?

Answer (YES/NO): NO